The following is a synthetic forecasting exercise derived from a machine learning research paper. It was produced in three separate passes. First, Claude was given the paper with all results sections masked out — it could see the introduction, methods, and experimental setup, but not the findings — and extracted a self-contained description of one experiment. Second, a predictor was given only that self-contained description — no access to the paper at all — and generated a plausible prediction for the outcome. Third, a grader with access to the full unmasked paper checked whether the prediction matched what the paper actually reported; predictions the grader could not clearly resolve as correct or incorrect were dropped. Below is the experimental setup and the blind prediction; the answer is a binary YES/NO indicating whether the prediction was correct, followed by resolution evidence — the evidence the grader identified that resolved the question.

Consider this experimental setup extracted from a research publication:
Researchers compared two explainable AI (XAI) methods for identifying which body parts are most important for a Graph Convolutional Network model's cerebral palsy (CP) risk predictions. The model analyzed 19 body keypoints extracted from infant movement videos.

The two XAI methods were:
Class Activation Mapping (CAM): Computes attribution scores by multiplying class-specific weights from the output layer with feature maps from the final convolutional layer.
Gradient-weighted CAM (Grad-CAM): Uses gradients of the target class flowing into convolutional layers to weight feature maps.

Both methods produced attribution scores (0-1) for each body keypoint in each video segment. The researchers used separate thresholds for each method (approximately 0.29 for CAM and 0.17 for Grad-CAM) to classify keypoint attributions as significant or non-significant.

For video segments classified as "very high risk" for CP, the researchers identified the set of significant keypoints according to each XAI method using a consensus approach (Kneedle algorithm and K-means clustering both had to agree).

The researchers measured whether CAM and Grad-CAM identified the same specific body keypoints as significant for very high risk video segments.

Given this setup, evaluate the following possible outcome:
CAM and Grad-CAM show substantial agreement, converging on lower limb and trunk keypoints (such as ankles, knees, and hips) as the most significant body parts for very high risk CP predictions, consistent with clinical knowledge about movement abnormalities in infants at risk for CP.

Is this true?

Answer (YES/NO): NO